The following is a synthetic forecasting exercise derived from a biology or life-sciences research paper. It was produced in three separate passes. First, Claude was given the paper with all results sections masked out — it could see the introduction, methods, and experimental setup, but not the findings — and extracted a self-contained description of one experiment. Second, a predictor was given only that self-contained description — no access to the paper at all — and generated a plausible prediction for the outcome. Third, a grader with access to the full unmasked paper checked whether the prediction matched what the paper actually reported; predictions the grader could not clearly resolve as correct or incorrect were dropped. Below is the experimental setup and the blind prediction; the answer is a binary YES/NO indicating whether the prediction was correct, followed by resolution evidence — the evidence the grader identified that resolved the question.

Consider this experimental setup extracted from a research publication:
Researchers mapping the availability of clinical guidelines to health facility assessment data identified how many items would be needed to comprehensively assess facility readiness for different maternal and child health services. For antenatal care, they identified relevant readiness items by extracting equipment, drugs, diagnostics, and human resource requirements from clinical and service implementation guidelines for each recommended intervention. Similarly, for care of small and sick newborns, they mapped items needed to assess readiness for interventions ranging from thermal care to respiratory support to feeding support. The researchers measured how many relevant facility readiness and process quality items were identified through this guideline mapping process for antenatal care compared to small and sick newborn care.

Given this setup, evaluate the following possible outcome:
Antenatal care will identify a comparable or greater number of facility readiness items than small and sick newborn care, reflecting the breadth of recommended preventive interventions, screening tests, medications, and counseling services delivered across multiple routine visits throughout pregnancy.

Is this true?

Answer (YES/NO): NO